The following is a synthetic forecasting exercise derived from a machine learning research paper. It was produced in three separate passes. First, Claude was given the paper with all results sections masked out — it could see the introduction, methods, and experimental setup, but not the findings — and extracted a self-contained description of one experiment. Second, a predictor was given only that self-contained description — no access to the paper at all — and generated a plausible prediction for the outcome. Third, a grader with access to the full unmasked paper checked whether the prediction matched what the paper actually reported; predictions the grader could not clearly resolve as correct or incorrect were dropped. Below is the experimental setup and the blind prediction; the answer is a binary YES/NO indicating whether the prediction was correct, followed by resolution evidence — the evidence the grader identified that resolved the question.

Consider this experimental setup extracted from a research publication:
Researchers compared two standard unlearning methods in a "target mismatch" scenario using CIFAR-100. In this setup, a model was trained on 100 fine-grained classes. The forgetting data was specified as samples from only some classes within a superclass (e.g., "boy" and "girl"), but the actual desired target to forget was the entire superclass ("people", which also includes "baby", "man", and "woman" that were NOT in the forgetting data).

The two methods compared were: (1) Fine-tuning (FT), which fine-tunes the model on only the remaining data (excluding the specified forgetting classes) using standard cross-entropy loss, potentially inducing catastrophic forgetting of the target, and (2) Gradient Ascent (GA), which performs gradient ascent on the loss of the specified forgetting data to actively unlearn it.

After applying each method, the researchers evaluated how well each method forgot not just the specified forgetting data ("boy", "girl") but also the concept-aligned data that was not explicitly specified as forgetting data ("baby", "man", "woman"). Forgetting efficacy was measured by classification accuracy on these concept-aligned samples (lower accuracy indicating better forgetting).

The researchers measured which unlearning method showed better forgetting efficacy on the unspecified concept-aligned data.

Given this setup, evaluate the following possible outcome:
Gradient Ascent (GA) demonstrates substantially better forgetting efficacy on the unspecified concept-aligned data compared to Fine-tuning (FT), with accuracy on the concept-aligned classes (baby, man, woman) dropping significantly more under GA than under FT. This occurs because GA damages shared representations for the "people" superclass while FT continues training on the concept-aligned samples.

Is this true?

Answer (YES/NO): YES